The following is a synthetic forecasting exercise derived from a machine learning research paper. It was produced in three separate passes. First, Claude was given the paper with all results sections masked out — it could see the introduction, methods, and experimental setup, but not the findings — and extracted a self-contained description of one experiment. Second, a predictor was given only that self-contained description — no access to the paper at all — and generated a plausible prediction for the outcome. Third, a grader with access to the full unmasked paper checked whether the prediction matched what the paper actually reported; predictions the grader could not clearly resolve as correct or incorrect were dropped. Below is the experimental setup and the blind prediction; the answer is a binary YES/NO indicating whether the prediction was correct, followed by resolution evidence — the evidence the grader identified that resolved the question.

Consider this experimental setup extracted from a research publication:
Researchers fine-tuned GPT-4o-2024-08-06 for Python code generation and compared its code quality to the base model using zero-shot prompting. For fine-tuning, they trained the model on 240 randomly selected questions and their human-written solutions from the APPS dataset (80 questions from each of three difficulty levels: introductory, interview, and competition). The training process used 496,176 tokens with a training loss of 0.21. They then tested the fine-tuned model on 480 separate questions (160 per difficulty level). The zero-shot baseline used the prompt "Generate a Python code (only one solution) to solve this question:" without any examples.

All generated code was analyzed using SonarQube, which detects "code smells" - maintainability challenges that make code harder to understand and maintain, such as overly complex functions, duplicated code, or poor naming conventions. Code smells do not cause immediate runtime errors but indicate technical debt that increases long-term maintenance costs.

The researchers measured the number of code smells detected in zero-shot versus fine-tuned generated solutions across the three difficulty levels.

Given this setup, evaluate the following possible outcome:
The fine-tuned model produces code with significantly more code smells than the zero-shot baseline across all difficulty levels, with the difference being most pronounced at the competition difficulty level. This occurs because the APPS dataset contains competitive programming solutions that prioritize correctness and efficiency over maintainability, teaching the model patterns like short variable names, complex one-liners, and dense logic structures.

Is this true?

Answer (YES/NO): NO